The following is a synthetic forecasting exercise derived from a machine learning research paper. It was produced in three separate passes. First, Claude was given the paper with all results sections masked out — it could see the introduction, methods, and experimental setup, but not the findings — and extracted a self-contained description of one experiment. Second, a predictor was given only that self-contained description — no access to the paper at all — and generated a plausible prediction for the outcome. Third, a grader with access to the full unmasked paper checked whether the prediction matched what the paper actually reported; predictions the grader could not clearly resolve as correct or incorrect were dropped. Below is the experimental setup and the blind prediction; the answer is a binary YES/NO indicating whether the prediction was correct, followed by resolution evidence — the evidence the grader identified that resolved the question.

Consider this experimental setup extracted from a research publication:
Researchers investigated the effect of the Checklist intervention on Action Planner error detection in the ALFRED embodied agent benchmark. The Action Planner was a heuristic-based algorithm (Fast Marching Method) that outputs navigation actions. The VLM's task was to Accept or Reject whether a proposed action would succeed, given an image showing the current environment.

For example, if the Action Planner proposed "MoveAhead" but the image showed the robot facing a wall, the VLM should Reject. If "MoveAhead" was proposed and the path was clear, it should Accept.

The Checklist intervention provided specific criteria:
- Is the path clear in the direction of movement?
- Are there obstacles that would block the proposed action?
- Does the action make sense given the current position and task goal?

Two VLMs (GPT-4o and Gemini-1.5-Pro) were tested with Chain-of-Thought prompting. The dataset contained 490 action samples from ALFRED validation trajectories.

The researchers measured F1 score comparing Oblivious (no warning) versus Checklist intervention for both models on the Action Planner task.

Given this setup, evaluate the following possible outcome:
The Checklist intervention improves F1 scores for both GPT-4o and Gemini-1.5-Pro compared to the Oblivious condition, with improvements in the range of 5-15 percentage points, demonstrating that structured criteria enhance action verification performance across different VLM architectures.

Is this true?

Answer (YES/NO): NO